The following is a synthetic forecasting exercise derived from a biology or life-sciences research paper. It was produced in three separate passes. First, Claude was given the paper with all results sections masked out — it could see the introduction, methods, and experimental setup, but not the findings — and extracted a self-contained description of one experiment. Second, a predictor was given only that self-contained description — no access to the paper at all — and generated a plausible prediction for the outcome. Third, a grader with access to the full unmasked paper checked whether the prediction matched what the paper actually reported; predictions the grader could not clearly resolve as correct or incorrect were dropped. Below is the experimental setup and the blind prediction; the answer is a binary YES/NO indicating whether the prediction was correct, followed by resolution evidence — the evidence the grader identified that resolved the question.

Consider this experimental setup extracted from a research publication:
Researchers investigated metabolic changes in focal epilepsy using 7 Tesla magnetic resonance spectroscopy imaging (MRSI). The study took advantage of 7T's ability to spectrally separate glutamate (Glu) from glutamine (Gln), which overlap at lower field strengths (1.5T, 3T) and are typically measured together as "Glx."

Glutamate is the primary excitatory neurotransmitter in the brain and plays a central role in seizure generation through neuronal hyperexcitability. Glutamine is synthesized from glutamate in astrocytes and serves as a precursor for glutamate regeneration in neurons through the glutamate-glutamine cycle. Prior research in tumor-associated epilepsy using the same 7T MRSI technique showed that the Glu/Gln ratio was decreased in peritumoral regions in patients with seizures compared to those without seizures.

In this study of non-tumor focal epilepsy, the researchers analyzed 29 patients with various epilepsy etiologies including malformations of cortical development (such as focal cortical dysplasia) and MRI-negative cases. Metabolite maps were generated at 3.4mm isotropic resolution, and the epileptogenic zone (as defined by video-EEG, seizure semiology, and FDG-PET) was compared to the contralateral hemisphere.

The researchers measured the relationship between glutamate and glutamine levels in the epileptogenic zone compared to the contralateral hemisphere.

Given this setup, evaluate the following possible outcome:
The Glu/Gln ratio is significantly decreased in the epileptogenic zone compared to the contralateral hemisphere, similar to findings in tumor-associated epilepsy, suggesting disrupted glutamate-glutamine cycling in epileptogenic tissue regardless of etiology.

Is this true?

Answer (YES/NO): NO